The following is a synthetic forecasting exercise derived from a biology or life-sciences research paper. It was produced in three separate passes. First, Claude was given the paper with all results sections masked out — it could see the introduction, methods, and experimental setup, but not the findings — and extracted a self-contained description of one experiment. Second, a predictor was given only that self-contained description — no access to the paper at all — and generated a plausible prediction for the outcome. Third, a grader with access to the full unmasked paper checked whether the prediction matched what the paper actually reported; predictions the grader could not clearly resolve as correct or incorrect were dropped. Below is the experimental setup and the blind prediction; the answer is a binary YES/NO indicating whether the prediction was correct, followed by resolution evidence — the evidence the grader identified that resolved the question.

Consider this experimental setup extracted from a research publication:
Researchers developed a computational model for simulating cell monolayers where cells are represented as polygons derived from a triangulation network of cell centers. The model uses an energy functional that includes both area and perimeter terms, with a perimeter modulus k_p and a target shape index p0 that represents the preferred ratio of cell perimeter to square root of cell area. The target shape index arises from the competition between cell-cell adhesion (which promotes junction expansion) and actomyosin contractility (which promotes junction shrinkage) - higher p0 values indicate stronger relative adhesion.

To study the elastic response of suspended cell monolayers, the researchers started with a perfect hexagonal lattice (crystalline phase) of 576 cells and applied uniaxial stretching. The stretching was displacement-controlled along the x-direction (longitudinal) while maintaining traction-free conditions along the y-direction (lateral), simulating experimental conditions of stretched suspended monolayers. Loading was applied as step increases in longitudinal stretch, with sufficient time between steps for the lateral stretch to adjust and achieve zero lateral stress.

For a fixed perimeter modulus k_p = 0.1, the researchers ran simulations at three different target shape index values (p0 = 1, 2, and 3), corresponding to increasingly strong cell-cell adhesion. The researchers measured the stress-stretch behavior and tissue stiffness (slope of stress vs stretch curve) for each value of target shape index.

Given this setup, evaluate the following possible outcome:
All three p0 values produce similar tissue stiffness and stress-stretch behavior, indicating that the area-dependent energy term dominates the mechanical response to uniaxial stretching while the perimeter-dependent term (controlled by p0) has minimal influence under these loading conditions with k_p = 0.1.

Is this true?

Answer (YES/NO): NO